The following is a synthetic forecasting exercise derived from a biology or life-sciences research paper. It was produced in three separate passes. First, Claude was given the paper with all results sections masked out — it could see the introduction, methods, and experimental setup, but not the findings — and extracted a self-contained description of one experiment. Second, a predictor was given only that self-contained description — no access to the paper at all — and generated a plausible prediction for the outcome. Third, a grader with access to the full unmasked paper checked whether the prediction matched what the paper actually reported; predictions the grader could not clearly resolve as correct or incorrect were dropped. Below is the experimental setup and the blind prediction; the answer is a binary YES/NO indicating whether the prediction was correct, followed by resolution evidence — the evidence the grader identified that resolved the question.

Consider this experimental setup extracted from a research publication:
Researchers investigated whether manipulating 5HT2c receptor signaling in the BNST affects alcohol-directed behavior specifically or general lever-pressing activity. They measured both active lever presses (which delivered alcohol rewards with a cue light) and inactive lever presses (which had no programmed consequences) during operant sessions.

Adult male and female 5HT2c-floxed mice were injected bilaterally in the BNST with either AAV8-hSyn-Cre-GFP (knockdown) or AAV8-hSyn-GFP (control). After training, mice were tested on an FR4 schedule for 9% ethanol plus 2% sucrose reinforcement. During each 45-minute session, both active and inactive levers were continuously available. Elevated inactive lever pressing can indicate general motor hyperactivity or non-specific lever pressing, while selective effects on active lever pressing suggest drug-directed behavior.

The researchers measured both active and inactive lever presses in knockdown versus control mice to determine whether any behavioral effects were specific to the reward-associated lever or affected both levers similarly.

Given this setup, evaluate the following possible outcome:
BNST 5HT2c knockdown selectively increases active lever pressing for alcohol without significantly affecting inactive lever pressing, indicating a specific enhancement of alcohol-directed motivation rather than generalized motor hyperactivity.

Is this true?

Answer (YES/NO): NO